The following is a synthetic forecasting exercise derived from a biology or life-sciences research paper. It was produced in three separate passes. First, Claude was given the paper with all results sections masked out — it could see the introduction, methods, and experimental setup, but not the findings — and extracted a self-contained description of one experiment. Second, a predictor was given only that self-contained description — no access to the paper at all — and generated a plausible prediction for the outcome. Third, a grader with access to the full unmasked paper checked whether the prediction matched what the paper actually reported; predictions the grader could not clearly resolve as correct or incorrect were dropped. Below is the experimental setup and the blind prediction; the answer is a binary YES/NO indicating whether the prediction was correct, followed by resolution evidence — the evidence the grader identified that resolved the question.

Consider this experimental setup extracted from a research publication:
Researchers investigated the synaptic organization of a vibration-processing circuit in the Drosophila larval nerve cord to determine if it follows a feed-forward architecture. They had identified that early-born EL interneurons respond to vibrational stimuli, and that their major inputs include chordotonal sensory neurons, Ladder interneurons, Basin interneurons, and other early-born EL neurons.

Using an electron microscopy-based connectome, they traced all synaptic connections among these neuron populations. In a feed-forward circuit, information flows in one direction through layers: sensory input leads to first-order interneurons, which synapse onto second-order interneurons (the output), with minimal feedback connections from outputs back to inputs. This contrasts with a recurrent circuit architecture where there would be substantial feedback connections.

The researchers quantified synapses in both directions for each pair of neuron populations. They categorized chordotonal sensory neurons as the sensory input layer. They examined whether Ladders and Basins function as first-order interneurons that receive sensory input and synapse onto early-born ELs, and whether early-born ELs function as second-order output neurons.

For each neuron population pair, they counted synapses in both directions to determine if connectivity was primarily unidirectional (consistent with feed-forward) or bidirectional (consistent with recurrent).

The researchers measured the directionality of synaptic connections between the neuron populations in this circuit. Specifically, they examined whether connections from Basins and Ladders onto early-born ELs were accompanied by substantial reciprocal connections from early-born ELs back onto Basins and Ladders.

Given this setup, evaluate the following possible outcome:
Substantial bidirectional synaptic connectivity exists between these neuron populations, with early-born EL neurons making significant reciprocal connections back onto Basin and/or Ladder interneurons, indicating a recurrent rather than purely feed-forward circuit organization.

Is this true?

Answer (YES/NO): NO